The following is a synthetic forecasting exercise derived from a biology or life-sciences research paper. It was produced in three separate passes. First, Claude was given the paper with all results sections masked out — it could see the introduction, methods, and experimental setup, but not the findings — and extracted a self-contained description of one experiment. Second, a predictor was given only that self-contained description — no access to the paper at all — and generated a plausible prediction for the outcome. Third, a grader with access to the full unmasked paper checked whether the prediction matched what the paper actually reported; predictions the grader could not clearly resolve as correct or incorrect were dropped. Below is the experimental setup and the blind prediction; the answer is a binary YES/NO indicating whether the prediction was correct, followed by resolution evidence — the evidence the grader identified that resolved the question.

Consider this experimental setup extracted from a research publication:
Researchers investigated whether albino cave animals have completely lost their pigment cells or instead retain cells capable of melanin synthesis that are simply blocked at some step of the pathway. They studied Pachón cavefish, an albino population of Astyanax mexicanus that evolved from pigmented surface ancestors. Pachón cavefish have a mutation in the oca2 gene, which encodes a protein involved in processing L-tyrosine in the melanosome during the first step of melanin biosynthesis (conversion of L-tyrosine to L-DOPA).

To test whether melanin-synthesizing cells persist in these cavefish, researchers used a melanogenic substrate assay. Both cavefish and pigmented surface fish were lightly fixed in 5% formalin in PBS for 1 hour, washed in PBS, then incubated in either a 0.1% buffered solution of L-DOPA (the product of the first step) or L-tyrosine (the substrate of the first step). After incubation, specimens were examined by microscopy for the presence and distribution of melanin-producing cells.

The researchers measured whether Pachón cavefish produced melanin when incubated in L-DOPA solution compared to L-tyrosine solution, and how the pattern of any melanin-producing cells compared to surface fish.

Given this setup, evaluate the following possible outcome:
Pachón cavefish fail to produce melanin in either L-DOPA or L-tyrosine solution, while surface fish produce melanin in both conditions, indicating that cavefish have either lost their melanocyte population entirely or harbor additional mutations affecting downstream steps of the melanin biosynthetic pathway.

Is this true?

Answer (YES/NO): NO